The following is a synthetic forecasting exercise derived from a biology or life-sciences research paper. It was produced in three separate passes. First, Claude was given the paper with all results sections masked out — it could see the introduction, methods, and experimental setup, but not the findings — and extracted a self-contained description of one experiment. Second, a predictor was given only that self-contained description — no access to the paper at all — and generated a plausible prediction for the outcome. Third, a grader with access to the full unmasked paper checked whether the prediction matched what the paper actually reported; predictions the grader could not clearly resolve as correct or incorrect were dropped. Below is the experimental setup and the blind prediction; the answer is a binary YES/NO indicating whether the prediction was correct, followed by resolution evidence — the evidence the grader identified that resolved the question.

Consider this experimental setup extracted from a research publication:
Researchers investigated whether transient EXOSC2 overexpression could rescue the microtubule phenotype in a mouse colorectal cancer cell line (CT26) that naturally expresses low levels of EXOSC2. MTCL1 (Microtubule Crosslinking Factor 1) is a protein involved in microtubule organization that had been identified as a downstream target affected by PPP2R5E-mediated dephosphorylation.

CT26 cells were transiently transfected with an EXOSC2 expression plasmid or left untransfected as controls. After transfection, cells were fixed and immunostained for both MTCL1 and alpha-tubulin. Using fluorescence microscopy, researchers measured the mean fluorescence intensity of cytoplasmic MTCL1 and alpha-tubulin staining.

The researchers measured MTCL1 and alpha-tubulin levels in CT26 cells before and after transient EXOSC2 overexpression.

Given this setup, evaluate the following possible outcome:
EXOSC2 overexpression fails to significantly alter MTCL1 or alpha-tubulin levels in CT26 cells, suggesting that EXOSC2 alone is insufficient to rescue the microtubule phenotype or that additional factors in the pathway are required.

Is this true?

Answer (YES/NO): NO